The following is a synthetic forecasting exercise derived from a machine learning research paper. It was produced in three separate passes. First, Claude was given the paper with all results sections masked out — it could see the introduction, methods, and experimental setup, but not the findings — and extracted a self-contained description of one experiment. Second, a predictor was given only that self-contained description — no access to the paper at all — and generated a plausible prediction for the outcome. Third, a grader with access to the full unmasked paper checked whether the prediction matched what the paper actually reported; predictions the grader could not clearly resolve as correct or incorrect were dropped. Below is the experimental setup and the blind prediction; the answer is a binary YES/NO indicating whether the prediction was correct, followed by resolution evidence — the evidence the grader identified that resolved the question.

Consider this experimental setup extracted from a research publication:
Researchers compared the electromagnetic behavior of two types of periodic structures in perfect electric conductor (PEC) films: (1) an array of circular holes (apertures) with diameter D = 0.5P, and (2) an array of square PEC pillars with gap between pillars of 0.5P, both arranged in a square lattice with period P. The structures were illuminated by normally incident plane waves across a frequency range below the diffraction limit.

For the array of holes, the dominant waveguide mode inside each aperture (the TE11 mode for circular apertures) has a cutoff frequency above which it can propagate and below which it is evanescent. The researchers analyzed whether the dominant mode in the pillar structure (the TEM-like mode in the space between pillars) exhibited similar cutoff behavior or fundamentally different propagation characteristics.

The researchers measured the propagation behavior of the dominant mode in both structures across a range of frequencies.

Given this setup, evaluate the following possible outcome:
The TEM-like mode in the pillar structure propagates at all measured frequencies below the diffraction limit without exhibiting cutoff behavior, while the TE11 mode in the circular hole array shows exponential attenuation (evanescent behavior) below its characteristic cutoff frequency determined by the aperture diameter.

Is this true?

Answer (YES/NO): YES